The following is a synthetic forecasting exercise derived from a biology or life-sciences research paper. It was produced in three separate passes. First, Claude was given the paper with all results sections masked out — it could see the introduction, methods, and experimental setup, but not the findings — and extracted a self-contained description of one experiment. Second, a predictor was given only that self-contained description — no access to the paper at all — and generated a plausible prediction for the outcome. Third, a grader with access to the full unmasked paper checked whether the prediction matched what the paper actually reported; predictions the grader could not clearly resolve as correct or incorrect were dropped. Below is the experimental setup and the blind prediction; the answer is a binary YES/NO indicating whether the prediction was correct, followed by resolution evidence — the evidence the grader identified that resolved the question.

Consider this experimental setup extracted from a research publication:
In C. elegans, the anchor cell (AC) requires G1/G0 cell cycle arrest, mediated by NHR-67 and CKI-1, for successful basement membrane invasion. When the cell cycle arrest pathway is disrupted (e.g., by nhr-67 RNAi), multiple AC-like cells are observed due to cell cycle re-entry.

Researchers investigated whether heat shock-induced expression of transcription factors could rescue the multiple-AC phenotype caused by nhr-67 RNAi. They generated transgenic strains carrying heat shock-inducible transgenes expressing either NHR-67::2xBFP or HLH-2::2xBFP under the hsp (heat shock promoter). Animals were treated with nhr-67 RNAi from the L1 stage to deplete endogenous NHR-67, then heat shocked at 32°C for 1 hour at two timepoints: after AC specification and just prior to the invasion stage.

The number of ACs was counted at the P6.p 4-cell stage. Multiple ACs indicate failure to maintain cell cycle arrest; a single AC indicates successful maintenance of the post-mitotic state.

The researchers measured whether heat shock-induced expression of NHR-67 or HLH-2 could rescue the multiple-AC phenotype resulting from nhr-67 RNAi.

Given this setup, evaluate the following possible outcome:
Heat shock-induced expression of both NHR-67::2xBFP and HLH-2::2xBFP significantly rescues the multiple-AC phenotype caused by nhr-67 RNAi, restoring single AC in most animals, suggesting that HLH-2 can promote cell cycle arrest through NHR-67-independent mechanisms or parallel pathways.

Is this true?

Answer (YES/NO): NO